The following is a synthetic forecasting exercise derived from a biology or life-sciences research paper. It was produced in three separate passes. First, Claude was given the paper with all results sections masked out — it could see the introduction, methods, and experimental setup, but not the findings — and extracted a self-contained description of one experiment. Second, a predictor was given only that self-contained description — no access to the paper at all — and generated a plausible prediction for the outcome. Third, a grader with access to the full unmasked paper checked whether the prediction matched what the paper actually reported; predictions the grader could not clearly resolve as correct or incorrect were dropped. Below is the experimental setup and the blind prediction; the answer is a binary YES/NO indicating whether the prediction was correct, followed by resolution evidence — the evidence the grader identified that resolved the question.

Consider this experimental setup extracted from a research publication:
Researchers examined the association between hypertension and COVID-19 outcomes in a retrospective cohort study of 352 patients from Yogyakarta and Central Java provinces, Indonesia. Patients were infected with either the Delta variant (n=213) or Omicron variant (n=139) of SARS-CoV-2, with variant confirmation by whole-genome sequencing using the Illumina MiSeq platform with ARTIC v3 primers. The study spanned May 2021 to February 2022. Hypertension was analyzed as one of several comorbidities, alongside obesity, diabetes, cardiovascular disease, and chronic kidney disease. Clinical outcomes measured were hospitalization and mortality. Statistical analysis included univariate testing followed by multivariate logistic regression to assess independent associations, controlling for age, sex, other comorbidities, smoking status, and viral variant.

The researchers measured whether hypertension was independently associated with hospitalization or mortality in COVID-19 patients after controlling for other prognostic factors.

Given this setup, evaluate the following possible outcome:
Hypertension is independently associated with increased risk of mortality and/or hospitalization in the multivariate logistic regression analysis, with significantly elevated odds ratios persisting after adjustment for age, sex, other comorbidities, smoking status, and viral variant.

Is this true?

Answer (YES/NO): NO